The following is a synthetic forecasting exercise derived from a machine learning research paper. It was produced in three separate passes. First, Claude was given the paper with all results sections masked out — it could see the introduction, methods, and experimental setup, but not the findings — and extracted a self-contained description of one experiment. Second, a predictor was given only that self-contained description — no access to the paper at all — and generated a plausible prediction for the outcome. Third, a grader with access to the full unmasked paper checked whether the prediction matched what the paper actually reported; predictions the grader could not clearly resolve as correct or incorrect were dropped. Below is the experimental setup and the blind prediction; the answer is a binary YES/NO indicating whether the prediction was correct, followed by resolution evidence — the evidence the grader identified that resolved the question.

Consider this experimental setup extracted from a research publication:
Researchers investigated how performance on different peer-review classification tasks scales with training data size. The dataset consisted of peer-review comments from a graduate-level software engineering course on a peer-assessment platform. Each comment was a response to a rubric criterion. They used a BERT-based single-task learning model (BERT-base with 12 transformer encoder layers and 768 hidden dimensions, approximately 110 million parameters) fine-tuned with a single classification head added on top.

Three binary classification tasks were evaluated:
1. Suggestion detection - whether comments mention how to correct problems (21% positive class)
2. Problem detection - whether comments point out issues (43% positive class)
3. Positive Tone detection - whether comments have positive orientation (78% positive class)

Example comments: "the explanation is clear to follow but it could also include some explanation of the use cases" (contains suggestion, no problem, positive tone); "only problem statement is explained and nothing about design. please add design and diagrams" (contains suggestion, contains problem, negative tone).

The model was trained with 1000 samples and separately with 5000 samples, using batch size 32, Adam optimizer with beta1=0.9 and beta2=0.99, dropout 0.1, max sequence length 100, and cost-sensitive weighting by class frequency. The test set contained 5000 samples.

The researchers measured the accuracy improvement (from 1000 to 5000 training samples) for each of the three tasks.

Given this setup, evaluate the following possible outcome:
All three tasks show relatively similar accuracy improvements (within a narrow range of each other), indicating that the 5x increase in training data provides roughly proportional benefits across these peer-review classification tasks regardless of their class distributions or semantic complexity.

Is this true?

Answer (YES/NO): NO